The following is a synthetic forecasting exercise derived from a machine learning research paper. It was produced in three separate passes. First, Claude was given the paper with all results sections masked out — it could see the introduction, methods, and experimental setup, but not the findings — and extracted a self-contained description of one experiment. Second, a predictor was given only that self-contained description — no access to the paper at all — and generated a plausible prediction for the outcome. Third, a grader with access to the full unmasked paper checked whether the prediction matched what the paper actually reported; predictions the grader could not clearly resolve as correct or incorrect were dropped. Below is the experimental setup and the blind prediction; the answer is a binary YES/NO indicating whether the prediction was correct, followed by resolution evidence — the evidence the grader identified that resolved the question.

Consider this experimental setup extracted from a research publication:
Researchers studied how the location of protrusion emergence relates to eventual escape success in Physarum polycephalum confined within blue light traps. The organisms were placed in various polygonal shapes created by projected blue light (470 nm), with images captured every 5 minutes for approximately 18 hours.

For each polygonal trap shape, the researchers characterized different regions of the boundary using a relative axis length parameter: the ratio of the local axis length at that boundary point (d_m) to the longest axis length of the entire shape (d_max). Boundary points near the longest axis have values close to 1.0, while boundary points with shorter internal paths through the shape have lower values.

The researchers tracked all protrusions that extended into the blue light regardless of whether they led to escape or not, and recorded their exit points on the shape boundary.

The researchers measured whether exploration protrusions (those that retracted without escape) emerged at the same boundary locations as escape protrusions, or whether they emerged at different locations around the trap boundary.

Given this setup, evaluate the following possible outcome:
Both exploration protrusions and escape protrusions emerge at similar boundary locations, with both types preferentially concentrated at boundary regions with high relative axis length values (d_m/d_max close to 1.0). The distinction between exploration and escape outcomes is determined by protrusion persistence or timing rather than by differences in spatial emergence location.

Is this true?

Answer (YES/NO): NO